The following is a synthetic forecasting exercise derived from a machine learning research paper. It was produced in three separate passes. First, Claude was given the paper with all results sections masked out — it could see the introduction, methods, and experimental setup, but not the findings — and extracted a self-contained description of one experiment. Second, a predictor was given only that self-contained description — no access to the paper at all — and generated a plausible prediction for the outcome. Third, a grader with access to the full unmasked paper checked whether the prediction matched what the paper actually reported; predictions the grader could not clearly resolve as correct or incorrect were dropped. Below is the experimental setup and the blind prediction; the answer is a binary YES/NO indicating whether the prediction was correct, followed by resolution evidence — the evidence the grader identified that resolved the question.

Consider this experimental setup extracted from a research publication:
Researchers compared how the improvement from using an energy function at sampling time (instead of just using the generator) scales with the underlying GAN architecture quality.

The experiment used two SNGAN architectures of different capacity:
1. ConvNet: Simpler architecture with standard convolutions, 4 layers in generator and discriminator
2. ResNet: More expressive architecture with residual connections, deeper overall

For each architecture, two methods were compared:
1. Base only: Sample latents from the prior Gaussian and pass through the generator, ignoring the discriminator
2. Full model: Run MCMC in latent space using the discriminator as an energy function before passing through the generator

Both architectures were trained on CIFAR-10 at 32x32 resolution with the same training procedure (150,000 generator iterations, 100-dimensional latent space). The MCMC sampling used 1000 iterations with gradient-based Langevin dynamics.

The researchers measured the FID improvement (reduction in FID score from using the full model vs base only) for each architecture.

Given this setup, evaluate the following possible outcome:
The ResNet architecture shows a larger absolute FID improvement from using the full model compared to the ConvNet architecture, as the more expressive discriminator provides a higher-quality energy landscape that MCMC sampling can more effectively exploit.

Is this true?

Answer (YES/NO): NO